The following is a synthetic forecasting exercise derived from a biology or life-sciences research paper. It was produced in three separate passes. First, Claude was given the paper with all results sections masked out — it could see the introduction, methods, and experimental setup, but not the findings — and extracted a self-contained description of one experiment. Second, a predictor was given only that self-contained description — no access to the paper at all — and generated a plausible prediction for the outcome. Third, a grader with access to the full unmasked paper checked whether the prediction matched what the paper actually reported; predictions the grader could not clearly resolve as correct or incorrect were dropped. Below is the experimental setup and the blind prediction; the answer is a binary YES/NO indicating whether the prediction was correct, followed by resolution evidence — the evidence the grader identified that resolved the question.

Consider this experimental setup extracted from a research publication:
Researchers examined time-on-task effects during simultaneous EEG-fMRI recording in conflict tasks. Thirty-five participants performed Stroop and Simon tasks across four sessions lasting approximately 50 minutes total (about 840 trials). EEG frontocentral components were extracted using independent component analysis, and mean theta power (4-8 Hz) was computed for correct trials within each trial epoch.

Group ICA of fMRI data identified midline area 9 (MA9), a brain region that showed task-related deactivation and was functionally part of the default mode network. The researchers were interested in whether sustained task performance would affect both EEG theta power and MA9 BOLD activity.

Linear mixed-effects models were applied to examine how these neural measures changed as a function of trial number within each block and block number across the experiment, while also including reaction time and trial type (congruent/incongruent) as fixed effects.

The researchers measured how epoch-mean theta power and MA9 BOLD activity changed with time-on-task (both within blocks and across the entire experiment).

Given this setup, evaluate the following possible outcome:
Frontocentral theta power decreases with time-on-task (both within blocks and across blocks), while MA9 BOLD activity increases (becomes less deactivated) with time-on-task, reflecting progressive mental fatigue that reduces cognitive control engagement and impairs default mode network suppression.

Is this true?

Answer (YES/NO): YES